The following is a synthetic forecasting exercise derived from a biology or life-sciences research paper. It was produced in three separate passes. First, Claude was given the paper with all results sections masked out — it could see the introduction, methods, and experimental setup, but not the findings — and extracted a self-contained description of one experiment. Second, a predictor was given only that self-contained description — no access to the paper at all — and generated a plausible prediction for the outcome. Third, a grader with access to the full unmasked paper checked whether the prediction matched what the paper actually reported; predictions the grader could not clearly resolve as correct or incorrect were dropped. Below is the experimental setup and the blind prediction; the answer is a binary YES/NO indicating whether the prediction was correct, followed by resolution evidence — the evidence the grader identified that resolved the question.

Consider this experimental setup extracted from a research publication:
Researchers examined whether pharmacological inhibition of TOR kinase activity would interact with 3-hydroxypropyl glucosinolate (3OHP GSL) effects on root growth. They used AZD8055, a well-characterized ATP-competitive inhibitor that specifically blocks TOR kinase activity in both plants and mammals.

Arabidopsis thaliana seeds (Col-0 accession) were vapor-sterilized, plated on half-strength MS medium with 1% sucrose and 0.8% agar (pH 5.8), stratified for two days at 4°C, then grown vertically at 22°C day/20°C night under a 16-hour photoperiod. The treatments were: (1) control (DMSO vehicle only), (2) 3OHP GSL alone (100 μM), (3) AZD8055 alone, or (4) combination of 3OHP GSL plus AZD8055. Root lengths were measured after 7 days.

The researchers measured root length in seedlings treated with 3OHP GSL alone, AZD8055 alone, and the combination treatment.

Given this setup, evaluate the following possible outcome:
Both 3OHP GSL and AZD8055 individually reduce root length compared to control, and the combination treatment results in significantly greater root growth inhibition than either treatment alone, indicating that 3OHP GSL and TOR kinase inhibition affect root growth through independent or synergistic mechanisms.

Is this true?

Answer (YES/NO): NO